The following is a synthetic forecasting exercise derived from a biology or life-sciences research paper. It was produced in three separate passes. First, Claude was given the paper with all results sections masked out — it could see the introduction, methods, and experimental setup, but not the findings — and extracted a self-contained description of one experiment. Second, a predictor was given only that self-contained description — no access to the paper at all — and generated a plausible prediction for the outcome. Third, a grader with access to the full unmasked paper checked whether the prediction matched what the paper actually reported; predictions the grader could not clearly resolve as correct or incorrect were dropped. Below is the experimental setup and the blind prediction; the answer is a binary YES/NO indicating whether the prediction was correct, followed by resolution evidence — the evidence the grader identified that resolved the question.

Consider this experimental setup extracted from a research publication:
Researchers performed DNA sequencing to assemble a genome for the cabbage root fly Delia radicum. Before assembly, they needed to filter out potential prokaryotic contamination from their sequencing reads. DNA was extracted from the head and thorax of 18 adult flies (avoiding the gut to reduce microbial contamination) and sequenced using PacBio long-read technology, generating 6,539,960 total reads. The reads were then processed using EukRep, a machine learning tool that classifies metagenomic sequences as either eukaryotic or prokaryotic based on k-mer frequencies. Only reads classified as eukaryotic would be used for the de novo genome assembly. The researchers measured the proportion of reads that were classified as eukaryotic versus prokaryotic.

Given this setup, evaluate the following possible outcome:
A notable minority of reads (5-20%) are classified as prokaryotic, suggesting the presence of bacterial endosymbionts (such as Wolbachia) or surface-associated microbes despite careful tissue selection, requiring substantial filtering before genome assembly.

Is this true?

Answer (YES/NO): NO